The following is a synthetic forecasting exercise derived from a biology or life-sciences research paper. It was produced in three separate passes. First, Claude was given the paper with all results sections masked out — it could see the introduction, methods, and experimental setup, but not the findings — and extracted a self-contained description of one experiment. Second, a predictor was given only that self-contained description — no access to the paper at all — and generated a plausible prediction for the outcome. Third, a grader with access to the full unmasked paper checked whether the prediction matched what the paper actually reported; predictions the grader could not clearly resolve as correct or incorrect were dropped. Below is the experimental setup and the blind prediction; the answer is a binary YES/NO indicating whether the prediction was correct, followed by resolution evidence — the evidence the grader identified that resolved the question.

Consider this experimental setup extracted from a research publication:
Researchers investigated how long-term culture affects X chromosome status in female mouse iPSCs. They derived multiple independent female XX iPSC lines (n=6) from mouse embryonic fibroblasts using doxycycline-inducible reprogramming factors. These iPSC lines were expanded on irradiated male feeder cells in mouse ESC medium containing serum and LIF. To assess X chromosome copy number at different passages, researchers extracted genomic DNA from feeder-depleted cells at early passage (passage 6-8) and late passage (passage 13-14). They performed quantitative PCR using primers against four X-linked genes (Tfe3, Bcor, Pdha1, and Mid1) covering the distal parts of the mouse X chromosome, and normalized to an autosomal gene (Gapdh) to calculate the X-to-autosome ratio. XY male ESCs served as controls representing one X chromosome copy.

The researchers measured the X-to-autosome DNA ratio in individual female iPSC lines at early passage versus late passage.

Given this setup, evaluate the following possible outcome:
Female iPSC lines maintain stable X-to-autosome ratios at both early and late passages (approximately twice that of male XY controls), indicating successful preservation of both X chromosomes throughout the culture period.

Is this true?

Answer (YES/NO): NO